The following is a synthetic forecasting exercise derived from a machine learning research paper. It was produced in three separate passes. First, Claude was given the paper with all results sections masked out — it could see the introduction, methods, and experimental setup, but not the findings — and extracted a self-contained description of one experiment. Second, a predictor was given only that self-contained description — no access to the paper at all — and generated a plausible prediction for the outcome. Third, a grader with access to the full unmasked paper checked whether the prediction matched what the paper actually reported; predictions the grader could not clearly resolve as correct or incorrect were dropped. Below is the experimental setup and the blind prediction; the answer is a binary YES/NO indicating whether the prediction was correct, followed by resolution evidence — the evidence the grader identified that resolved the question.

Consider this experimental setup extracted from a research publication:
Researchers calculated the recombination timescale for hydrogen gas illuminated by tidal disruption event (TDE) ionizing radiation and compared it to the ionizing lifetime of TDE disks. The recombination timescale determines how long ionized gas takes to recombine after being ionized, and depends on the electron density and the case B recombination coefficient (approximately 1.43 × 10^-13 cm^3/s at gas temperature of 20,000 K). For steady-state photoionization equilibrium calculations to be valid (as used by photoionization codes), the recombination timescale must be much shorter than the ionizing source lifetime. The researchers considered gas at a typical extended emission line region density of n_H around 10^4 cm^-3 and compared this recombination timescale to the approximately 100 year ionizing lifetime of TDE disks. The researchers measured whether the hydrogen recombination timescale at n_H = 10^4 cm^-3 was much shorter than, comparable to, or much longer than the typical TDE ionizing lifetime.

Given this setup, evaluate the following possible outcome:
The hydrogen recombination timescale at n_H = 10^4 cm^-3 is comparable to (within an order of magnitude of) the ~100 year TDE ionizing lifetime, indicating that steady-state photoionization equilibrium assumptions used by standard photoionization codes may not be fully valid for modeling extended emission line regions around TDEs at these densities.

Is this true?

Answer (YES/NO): NO